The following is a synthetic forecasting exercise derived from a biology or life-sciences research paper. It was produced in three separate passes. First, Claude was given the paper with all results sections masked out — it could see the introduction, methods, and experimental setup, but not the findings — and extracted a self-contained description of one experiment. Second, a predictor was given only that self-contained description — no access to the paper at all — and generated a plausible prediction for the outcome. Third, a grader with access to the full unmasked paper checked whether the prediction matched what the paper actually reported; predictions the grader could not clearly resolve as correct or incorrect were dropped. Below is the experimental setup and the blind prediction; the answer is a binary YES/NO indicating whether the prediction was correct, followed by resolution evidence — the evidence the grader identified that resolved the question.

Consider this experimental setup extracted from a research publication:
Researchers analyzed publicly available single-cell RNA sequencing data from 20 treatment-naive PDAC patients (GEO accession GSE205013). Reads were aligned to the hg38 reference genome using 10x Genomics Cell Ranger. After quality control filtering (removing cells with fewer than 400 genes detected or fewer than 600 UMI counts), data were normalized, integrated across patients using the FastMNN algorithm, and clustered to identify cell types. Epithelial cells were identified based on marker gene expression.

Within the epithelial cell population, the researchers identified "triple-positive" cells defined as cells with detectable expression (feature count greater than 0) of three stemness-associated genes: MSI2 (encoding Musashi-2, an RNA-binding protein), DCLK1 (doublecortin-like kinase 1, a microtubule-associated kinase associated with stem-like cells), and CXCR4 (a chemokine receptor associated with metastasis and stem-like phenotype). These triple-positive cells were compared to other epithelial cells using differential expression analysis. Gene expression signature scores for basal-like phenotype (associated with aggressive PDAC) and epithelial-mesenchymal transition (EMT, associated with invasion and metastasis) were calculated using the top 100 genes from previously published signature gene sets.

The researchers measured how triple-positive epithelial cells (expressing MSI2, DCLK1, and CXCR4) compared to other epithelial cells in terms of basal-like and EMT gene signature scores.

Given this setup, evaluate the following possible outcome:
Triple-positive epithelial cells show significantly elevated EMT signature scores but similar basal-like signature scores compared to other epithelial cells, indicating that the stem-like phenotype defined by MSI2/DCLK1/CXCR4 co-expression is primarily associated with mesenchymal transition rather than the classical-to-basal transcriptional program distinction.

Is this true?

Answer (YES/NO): NO